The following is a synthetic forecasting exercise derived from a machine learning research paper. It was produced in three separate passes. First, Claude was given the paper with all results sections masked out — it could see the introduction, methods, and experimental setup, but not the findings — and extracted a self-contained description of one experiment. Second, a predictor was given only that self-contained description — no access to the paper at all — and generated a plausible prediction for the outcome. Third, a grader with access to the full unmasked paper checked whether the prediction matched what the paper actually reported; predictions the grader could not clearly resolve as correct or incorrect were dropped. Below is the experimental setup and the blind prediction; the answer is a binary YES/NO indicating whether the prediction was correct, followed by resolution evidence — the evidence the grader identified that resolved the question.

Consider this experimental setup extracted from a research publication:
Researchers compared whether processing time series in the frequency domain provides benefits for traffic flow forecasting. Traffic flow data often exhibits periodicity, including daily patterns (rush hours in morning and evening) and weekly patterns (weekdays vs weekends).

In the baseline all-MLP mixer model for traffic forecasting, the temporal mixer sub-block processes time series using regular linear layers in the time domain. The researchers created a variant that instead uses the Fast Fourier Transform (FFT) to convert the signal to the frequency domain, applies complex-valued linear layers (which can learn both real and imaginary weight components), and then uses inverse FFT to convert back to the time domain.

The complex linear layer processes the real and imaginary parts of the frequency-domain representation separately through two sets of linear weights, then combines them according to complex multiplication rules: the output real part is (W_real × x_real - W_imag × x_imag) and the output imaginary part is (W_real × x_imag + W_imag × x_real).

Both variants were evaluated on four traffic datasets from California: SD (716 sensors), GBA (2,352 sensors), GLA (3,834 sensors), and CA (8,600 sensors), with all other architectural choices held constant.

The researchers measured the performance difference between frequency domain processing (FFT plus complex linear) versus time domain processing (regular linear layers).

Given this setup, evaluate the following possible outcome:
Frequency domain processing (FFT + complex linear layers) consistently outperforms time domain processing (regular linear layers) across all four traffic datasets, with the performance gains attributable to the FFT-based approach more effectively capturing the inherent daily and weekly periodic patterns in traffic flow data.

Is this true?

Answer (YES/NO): NO